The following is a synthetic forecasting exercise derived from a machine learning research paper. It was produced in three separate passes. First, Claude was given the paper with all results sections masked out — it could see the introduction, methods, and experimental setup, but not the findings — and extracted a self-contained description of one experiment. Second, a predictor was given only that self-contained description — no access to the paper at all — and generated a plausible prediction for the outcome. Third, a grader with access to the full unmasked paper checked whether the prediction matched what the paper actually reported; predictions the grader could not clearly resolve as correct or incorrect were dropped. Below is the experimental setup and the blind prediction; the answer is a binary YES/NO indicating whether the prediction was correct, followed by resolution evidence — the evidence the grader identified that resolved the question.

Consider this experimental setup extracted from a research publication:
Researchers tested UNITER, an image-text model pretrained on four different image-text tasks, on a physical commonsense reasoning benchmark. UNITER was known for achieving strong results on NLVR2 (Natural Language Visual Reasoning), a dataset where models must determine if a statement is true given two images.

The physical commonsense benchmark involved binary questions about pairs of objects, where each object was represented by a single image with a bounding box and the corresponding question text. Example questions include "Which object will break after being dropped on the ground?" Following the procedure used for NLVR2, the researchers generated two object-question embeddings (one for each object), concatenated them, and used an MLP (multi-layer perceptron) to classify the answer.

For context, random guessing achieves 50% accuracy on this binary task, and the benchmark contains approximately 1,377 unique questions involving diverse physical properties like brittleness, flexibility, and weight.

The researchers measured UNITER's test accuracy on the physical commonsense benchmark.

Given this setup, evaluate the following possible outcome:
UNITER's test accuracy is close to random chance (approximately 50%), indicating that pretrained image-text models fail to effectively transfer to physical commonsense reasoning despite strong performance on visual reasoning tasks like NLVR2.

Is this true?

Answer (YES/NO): NO